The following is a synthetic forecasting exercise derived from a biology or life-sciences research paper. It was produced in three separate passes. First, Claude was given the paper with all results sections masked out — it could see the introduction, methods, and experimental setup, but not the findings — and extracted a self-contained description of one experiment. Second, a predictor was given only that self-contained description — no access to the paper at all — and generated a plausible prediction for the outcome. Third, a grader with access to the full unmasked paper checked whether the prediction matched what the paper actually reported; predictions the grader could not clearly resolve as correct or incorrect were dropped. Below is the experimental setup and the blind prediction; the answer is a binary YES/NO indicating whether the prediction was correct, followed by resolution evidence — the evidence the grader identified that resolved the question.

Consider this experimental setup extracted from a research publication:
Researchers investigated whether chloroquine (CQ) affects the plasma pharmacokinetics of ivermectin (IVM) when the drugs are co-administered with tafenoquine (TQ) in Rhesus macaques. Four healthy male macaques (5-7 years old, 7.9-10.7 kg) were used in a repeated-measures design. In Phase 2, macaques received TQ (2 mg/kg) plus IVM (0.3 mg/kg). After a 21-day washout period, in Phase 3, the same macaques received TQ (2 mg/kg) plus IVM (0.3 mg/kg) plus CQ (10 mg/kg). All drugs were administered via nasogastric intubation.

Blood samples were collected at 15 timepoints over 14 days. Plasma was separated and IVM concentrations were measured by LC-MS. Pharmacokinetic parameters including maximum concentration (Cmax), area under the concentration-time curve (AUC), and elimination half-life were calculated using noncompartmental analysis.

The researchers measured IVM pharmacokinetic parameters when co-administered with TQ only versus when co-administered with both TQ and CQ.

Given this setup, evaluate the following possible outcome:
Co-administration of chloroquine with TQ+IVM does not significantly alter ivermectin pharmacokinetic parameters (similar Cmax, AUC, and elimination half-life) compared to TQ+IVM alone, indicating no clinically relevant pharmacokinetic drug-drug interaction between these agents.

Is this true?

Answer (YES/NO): NO